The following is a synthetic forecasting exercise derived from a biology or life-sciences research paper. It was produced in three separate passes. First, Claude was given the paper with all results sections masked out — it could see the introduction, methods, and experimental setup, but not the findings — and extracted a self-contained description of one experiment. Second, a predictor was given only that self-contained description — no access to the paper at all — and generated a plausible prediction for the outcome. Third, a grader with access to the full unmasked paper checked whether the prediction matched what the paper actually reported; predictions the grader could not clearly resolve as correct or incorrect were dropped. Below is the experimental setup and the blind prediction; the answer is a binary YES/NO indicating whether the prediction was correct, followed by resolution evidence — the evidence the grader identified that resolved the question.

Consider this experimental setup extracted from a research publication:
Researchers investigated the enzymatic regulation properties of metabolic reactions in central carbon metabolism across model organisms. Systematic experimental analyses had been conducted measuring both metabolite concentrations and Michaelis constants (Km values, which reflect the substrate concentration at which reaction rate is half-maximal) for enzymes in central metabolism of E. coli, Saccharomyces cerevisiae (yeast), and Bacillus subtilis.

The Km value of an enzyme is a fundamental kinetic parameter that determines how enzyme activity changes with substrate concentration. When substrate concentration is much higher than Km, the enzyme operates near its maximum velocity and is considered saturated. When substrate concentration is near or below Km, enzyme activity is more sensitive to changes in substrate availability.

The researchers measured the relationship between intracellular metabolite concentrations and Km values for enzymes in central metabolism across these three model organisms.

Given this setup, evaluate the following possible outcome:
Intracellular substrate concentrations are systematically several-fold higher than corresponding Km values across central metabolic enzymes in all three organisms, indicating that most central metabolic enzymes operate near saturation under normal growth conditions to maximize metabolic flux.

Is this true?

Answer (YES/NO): YES